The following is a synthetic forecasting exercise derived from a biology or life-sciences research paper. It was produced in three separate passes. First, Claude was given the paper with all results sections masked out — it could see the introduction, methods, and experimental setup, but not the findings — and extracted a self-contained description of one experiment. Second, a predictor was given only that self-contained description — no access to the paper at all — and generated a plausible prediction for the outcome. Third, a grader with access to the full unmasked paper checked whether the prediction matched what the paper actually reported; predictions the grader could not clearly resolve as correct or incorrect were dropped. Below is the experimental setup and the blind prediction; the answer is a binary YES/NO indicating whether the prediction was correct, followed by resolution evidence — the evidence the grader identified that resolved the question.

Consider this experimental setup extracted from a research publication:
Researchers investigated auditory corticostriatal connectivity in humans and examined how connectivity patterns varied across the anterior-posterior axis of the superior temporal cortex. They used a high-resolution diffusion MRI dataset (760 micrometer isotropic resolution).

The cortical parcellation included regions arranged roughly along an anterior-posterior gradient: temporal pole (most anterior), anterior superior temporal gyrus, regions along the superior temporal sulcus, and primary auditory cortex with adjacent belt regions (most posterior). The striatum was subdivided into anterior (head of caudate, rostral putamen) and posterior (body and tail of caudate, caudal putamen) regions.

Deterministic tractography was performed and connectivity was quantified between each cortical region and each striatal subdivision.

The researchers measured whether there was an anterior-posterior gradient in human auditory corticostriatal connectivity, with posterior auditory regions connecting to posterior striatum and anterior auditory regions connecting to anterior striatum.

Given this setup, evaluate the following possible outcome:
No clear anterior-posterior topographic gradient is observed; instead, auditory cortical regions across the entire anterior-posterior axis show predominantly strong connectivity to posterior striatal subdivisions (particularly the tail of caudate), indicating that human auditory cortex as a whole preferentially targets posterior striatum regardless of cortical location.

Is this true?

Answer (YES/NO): NO